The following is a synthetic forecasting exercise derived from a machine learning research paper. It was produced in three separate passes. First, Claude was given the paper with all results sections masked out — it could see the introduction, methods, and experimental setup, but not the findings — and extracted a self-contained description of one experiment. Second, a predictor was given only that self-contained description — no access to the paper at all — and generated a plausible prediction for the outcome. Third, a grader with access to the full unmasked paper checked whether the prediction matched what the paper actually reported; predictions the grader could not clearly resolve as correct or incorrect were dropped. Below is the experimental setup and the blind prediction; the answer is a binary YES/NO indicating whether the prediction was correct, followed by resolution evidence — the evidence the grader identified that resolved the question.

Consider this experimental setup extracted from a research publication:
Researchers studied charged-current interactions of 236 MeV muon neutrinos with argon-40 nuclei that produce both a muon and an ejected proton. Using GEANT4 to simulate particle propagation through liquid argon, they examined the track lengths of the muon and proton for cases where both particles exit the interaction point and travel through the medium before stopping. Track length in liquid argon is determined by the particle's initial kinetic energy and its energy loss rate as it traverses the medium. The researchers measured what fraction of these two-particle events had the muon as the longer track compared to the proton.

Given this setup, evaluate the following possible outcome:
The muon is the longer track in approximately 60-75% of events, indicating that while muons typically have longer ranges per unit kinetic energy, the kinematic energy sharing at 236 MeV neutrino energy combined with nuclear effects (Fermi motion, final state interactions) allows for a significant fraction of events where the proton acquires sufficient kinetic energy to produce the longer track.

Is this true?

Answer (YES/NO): NO